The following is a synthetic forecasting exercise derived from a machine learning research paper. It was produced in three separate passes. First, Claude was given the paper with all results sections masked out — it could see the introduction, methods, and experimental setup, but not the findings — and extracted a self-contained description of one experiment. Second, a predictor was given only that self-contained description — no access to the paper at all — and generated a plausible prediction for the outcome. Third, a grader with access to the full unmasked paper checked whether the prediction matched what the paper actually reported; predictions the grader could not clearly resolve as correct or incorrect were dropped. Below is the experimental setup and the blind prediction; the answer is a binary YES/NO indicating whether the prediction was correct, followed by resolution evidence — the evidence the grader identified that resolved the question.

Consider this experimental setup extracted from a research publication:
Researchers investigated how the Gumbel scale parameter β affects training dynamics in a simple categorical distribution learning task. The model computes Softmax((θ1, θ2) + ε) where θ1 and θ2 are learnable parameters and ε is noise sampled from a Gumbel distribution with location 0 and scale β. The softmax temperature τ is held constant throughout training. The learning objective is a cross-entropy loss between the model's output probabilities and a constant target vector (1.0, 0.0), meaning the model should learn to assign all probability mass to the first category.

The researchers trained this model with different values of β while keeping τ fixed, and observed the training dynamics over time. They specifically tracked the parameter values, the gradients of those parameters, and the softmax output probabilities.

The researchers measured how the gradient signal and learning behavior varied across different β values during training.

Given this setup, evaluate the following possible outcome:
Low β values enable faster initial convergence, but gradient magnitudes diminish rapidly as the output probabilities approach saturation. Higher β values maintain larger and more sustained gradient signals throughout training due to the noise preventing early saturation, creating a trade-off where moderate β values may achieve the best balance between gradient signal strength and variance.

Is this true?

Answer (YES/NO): NO